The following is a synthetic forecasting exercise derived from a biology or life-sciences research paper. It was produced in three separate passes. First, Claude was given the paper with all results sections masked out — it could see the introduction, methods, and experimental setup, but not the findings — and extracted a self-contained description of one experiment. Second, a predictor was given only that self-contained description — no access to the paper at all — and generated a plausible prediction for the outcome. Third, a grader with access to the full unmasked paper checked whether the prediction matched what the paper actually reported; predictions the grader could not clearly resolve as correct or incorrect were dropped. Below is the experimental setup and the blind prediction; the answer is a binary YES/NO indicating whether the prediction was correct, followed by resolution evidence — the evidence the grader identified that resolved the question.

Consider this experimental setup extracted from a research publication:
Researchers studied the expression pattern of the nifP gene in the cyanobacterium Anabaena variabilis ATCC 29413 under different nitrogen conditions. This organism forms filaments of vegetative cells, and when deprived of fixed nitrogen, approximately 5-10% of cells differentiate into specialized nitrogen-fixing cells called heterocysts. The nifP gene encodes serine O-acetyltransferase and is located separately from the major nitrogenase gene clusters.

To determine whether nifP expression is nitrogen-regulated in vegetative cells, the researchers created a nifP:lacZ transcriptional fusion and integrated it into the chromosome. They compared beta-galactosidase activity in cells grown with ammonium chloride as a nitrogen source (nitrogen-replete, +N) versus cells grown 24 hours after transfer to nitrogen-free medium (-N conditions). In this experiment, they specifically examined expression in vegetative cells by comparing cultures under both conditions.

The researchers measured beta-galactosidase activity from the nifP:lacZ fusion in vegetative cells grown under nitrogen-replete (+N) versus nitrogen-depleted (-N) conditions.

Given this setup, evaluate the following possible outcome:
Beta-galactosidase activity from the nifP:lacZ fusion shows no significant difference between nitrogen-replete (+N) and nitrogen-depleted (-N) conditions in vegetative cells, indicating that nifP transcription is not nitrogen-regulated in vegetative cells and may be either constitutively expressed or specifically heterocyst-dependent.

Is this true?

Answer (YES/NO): YES